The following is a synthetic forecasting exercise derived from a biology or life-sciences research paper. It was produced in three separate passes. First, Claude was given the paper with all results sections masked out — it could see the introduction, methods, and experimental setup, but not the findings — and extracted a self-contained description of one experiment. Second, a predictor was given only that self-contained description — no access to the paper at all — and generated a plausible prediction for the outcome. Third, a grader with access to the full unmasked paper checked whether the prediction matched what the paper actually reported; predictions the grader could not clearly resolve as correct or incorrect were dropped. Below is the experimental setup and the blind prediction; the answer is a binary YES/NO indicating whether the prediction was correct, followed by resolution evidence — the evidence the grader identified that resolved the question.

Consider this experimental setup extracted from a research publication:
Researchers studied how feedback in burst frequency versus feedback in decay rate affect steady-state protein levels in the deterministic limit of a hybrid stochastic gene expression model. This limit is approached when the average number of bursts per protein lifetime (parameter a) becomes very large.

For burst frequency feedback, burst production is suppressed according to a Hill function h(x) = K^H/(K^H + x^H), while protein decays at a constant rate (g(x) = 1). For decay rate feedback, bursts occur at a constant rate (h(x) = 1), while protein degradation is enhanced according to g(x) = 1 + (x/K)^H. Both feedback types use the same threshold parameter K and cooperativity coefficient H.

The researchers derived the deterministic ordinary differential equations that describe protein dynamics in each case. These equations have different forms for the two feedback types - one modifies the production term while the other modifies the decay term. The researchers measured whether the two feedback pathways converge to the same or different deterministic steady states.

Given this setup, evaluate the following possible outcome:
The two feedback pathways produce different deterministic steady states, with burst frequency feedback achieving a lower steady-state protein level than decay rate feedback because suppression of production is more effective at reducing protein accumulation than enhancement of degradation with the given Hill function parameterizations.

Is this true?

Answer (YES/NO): NO